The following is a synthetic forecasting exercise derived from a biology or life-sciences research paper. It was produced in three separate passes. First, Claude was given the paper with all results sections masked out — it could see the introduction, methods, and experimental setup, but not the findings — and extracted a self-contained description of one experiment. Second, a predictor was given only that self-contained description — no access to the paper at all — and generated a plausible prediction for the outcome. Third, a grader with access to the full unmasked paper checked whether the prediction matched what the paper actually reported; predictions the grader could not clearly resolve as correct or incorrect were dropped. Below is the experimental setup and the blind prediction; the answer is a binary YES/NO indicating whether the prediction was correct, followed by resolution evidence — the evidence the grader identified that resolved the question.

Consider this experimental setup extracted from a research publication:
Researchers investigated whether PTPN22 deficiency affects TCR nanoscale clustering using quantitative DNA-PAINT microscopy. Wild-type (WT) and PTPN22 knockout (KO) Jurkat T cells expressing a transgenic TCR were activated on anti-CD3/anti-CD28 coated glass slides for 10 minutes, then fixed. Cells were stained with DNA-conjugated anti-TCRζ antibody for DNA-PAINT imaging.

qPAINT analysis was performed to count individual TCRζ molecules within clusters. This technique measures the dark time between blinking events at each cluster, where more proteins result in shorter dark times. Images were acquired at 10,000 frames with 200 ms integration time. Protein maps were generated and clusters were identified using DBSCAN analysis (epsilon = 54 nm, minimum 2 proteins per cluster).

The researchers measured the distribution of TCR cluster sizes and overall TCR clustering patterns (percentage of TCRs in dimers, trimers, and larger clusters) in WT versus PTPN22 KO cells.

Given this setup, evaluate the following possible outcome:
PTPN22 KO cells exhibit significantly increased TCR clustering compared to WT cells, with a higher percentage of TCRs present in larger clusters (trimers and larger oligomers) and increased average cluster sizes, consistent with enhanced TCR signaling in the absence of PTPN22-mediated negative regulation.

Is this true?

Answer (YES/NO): YES